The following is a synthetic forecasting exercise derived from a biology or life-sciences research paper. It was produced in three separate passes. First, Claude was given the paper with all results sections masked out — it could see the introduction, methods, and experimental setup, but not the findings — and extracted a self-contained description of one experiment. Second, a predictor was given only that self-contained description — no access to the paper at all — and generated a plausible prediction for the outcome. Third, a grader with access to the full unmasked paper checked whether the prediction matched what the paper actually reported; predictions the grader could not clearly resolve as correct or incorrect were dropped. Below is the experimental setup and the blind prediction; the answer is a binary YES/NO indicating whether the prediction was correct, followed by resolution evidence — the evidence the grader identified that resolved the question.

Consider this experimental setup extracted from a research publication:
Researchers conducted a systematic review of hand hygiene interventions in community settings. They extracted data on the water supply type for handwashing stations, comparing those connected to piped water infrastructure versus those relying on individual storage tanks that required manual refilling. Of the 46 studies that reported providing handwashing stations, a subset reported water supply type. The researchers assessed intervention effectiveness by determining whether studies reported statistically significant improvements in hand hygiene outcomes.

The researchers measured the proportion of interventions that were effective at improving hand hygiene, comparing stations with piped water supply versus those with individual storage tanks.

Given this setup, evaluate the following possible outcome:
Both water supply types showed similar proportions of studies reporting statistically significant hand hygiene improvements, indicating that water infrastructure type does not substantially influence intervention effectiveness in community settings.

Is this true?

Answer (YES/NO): NO